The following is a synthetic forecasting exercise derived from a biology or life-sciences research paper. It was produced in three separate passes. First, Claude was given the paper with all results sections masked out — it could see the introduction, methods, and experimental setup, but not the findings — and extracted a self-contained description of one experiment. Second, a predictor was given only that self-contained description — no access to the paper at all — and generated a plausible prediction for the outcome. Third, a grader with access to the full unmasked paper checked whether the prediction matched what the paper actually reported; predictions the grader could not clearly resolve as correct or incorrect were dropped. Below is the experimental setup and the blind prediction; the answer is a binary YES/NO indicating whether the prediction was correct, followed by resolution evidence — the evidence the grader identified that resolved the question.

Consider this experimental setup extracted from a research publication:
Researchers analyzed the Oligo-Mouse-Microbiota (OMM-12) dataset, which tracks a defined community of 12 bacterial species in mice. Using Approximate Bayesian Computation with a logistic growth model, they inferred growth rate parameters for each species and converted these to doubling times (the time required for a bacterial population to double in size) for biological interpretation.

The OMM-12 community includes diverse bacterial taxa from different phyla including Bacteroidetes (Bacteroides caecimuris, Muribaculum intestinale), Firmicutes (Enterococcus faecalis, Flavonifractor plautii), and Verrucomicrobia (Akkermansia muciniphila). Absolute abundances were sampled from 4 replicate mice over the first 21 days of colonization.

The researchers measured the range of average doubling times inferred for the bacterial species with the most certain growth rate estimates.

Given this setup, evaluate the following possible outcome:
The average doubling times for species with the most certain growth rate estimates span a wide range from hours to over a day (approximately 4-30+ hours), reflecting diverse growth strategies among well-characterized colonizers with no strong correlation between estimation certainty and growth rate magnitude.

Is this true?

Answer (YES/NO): YES